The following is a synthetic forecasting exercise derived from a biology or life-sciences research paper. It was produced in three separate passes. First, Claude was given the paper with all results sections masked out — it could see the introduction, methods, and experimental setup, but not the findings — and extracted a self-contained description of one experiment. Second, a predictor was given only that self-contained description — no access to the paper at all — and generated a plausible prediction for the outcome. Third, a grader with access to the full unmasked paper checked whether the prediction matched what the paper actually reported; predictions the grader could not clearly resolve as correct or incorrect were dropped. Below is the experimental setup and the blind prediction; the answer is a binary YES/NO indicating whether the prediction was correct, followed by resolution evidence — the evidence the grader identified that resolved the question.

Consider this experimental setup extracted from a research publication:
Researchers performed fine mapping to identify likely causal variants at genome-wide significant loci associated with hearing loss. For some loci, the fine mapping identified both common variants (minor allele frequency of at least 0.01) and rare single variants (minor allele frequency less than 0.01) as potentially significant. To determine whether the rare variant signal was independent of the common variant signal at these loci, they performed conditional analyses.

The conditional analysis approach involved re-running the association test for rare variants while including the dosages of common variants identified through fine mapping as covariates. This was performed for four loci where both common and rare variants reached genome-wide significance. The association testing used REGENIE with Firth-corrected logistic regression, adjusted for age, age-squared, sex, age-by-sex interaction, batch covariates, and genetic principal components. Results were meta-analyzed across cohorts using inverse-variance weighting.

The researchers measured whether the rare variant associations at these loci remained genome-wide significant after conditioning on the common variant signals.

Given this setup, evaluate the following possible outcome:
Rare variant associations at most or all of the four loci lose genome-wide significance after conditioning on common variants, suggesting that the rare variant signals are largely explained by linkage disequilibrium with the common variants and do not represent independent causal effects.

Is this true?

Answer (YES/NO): NO